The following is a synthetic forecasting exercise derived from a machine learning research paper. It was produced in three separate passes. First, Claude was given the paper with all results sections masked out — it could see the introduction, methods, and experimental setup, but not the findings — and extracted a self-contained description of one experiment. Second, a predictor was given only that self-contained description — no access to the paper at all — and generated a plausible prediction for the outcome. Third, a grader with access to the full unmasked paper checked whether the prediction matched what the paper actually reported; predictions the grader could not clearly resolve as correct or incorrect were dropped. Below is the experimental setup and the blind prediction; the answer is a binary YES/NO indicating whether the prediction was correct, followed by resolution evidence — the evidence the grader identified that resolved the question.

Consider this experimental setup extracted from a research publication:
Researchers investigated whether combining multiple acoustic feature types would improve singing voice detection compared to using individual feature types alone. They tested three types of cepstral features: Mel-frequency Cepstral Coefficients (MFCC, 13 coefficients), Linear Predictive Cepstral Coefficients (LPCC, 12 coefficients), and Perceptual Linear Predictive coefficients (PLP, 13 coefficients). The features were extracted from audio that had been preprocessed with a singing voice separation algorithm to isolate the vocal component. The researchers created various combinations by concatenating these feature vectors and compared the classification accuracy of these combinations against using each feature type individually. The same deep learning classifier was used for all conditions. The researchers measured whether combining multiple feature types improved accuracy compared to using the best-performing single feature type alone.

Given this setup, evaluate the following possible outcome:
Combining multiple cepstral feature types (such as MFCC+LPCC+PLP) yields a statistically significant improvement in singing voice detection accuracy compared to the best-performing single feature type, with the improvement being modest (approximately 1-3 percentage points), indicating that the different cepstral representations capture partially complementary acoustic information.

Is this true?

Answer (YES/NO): NO